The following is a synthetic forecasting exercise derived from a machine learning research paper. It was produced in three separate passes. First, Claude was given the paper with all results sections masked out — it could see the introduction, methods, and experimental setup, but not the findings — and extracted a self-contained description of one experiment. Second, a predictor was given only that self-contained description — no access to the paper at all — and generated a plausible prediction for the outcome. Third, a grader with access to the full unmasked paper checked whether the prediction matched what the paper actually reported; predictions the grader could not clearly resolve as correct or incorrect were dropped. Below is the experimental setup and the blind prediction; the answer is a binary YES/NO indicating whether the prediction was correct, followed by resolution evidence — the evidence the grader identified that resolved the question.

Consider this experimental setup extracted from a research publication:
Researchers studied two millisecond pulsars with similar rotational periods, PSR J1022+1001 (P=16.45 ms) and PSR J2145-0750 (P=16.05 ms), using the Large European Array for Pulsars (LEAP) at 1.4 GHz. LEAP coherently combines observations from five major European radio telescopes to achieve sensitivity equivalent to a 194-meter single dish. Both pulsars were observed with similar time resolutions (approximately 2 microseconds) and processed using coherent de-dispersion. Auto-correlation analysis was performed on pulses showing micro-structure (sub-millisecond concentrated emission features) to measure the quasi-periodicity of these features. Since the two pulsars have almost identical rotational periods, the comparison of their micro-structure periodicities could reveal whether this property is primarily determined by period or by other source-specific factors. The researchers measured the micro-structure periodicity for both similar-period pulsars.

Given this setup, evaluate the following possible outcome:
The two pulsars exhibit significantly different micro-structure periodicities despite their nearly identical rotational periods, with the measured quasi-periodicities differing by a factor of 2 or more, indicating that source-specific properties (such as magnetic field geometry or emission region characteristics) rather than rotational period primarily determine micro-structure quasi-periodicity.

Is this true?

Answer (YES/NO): NO